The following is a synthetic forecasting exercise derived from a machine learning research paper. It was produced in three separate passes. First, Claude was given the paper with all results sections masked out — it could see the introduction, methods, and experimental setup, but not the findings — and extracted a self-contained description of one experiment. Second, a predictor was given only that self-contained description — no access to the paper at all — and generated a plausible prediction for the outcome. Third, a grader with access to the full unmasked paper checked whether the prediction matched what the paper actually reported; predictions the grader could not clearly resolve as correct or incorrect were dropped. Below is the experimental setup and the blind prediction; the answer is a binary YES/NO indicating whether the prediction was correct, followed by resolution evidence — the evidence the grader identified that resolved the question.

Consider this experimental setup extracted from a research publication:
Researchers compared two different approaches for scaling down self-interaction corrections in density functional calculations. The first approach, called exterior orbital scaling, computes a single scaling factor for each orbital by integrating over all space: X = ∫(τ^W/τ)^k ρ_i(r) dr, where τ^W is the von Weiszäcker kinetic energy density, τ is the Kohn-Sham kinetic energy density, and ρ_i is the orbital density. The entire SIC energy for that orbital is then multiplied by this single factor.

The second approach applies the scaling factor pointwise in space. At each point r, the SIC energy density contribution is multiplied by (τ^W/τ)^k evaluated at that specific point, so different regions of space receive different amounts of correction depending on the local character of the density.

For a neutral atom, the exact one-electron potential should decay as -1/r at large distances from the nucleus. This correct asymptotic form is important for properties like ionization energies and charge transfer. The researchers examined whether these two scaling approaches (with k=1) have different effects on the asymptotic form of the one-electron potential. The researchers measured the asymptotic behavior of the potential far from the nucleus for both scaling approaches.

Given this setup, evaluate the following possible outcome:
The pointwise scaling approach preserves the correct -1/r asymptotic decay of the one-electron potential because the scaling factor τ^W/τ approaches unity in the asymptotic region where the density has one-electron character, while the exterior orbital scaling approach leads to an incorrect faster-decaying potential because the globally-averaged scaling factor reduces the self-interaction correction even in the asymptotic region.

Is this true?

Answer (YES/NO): YES